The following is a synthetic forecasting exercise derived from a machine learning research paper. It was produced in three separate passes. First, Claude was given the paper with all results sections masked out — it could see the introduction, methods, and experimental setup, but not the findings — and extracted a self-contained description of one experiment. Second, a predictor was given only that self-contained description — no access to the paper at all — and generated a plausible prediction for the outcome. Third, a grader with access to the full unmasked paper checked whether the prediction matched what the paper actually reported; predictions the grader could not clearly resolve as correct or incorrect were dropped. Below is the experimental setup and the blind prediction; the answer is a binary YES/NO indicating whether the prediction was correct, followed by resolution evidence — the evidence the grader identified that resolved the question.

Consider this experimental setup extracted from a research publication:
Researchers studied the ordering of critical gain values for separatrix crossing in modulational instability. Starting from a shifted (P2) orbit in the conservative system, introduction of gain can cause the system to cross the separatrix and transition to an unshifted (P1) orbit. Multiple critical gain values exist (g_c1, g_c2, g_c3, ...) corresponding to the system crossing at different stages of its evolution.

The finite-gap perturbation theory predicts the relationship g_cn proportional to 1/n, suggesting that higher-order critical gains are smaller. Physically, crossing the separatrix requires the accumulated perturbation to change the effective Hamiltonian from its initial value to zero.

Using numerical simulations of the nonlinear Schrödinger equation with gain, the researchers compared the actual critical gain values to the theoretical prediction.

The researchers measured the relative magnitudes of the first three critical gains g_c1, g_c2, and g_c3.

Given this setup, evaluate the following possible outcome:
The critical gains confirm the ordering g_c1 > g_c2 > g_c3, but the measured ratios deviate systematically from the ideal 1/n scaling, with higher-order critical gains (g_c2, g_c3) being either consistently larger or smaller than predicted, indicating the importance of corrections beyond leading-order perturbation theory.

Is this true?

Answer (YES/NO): NO